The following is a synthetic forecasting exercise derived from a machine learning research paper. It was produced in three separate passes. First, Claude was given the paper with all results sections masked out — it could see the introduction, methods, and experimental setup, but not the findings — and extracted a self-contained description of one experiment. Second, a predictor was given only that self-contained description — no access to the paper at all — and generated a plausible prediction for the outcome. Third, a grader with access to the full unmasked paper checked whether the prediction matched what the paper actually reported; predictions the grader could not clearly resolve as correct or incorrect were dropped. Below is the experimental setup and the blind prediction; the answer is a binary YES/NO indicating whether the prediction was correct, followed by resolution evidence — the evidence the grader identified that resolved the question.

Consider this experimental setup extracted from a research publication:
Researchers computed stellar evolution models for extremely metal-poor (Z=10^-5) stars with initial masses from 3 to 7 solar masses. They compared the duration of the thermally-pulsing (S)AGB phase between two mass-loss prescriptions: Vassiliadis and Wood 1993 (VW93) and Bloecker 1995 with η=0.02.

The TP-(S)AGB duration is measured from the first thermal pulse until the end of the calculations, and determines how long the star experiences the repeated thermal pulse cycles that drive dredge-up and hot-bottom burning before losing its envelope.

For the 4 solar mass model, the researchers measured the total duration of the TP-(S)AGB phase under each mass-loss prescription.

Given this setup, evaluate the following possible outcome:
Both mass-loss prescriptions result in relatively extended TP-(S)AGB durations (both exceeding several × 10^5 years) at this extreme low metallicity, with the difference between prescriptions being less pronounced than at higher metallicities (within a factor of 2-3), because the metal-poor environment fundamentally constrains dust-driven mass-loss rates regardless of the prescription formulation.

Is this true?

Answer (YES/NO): NO